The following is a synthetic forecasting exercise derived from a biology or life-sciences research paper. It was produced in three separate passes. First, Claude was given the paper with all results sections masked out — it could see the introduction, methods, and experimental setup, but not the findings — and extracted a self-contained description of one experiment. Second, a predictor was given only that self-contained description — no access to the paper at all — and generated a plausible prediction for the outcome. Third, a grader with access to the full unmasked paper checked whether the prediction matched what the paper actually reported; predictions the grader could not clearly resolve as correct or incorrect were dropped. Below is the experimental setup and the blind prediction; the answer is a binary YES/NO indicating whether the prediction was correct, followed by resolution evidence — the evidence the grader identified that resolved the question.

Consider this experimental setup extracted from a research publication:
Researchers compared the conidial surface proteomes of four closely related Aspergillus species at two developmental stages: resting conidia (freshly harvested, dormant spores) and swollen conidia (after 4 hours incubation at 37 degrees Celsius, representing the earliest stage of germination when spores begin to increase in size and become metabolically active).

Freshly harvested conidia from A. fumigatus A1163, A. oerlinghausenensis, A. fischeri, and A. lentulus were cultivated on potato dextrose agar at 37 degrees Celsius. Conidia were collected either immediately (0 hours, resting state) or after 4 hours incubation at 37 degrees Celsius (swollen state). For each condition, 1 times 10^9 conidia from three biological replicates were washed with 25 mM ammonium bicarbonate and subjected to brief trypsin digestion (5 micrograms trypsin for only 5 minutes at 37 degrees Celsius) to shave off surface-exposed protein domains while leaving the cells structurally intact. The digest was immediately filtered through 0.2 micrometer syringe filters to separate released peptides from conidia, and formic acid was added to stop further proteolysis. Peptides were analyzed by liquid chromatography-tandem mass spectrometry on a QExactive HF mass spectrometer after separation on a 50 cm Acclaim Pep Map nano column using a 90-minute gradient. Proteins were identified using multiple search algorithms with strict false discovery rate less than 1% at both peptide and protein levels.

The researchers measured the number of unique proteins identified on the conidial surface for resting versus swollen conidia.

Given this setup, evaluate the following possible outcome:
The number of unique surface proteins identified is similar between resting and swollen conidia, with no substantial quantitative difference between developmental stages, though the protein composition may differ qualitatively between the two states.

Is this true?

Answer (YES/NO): NO